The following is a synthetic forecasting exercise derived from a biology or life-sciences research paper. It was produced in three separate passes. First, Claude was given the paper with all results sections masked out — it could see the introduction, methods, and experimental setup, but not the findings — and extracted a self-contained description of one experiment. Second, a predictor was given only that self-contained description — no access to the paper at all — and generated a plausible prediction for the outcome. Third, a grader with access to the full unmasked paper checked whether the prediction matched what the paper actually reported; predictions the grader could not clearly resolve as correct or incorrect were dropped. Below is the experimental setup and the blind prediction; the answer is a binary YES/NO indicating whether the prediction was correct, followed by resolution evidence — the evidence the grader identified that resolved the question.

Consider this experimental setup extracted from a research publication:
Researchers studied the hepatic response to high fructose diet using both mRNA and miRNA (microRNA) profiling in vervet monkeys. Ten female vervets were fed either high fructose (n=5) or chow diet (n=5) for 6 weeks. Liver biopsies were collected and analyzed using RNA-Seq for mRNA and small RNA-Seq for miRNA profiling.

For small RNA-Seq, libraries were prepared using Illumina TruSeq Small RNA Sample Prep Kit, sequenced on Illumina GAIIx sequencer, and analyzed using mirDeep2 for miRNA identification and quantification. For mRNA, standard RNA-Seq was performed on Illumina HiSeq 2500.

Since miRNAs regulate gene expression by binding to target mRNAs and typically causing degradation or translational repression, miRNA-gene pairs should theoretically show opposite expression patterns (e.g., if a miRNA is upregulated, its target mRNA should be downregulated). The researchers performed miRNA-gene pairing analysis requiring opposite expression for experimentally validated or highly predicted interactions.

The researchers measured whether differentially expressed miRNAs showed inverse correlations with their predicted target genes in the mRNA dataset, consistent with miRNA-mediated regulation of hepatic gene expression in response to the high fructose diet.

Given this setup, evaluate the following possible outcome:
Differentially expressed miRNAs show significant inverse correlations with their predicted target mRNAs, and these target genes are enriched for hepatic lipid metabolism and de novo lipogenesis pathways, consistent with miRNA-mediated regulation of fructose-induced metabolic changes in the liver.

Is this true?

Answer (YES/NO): NO